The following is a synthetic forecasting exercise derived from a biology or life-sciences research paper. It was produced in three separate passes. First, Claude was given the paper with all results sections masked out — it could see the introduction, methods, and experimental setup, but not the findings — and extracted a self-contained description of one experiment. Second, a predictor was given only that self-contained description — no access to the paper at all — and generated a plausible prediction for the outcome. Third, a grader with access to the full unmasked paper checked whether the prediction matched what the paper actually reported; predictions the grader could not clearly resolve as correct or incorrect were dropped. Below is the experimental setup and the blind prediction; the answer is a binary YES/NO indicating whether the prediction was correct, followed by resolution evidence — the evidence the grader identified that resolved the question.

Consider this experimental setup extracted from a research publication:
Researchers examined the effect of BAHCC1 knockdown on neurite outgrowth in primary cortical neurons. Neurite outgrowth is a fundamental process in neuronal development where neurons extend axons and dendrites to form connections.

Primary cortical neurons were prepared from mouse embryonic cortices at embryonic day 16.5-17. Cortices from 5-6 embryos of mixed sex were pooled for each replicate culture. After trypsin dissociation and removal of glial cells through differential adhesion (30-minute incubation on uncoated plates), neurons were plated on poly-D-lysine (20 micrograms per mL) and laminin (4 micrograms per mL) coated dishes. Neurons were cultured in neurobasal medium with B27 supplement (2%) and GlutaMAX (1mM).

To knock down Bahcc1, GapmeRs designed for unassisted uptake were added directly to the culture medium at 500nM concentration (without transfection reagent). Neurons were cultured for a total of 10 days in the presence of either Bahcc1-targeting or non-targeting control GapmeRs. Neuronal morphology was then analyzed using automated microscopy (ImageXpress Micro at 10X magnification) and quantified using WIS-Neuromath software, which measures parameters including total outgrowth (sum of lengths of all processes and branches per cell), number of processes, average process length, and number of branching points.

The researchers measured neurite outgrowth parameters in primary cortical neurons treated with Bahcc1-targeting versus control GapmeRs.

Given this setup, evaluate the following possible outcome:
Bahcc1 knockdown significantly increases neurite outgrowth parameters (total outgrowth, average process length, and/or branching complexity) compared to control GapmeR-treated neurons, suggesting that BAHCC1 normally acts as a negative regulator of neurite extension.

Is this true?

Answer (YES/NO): NO